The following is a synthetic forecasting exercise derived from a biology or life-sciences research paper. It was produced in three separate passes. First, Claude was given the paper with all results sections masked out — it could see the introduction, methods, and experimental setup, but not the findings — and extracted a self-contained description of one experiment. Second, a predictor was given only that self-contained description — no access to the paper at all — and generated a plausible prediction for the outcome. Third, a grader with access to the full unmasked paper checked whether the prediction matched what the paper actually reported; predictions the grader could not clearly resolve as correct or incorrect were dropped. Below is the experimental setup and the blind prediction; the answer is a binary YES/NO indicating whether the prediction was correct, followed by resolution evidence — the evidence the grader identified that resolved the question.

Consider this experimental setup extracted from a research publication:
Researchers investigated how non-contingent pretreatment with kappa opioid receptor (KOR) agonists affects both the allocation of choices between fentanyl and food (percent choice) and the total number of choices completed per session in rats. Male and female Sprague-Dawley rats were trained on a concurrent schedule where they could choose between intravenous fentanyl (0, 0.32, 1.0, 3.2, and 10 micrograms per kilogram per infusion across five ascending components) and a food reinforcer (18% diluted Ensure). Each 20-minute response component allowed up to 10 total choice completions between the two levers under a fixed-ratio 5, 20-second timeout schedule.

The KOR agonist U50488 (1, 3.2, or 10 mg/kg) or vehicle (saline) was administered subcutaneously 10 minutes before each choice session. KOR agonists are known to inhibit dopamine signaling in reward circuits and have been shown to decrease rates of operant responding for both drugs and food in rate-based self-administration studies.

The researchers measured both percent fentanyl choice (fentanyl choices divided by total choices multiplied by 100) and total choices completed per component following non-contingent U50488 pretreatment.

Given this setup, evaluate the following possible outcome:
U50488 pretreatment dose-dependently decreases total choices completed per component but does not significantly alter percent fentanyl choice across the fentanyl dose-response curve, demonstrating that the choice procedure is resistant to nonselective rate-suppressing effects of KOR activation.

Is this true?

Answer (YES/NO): YES